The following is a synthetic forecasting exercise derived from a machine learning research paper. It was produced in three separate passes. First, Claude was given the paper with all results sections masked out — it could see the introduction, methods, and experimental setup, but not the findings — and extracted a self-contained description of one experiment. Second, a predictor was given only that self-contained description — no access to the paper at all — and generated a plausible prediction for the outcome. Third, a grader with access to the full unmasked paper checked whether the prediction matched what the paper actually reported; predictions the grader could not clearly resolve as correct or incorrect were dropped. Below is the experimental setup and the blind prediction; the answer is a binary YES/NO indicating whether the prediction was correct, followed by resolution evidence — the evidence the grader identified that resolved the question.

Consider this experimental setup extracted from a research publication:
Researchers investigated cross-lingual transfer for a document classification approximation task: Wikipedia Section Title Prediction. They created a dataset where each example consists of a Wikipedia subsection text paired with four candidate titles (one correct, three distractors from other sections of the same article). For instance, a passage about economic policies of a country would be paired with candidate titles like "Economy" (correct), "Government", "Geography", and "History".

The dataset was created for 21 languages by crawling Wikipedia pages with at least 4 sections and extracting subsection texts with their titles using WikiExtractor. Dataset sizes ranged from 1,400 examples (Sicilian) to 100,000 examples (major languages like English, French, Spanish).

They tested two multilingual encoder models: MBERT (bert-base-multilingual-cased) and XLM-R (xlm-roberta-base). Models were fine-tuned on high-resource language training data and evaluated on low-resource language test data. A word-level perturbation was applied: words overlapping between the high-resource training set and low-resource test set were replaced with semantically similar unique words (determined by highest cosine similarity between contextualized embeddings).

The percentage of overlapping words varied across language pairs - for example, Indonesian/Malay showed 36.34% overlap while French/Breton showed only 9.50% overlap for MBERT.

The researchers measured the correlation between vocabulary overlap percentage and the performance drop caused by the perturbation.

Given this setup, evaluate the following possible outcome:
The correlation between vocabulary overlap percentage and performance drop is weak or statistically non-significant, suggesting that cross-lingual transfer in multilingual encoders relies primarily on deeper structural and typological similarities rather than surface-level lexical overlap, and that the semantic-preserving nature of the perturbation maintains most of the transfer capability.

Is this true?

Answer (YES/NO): NO